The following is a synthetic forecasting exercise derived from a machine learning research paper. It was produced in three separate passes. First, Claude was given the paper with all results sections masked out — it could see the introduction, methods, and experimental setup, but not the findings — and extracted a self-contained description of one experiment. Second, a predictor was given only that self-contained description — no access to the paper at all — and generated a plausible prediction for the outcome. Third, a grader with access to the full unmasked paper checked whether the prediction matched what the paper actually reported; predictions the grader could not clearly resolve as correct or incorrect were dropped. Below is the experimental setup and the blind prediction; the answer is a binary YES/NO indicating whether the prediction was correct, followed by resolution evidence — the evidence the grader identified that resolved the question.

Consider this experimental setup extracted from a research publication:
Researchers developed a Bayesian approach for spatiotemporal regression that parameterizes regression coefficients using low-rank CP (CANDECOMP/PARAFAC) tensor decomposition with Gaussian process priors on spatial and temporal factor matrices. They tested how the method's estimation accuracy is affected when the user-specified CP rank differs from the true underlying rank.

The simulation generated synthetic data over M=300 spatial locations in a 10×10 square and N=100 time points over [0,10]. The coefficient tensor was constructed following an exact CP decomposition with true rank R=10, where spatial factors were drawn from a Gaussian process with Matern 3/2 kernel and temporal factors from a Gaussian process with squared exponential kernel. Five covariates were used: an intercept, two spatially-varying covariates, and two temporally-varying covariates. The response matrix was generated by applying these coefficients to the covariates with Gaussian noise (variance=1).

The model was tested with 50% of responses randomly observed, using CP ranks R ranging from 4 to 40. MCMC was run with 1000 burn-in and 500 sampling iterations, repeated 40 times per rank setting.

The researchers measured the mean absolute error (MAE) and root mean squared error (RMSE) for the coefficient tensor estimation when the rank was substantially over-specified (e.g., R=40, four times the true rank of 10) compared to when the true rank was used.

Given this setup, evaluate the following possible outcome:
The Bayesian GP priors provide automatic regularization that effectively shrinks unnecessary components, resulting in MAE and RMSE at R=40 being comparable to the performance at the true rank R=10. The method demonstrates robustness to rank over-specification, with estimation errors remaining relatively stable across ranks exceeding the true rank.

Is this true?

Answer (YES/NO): YES